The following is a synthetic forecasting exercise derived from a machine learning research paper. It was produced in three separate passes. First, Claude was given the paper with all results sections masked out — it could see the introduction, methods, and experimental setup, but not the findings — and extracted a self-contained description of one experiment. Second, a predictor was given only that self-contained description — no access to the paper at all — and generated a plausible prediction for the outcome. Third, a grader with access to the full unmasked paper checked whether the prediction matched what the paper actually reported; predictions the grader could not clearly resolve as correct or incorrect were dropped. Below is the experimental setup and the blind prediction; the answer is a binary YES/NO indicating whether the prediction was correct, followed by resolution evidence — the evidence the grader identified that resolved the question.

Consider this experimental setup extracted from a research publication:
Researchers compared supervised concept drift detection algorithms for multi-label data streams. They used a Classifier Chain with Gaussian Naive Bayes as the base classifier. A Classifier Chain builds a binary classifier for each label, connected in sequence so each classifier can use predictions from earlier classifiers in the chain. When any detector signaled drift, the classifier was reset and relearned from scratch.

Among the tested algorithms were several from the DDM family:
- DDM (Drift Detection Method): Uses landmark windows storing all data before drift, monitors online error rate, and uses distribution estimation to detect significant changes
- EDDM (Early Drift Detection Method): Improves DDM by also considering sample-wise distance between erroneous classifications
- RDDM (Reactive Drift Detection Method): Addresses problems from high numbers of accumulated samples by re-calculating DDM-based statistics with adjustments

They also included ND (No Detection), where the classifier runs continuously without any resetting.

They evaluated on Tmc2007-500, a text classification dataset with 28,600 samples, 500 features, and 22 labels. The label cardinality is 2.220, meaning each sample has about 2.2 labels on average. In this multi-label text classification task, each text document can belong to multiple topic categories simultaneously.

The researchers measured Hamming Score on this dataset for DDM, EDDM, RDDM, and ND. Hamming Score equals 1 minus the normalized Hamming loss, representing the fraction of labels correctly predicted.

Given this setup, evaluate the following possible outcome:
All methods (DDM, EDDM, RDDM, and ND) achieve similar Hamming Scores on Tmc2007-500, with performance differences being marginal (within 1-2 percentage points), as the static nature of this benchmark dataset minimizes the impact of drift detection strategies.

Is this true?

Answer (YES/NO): NO